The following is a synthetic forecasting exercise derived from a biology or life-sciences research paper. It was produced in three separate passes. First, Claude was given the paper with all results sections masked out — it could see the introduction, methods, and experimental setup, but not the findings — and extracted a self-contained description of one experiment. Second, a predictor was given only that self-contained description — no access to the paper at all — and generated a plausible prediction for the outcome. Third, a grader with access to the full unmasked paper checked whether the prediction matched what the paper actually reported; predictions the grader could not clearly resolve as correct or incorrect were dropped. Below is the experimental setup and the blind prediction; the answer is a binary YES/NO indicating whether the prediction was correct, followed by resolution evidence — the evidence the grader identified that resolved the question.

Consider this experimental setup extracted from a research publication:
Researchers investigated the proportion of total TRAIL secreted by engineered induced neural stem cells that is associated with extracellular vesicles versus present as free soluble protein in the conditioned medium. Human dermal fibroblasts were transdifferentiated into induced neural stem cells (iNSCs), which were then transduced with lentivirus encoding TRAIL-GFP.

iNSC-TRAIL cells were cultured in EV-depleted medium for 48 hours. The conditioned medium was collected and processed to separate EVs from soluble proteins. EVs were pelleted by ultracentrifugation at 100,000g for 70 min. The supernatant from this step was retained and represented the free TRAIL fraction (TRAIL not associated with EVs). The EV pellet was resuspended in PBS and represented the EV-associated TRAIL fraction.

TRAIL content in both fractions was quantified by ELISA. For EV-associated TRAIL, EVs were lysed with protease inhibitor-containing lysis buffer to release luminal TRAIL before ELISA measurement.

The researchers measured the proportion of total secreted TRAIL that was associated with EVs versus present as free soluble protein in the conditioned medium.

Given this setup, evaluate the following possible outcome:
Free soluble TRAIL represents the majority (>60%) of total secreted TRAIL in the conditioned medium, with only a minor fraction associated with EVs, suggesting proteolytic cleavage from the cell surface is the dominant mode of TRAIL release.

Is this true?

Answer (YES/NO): NO